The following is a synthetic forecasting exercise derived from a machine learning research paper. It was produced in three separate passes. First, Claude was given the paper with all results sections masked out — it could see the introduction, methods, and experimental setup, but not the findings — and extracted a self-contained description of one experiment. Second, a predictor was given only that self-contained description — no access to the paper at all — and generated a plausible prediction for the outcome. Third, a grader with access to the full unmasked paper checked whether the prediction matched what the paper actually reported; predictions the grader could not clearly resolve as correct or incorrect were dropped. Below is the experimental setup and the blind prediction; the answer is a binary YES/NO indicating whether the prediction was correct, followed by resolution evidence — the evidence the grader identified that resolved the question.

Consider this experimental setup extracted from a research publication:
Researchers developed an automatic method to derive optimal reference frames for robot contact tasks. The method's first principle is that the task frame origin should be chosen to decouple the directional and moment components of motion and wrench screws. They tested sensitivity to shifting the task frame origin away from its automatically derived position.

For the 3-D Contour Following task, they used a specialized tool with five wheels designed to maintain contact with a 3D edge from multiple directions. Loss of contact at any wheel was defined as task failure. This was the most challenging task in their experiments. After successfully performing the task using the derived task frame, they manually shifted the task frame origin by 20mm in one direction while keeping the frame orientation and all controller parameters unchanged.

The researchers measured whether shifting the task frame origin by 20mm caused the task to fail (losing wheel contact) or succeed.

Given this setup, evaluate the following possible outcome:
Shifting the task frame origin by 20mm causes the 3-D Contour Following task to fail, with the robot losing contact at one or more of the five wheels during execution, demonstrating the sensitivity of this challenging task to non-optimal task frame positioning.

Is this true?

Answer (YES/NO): YES